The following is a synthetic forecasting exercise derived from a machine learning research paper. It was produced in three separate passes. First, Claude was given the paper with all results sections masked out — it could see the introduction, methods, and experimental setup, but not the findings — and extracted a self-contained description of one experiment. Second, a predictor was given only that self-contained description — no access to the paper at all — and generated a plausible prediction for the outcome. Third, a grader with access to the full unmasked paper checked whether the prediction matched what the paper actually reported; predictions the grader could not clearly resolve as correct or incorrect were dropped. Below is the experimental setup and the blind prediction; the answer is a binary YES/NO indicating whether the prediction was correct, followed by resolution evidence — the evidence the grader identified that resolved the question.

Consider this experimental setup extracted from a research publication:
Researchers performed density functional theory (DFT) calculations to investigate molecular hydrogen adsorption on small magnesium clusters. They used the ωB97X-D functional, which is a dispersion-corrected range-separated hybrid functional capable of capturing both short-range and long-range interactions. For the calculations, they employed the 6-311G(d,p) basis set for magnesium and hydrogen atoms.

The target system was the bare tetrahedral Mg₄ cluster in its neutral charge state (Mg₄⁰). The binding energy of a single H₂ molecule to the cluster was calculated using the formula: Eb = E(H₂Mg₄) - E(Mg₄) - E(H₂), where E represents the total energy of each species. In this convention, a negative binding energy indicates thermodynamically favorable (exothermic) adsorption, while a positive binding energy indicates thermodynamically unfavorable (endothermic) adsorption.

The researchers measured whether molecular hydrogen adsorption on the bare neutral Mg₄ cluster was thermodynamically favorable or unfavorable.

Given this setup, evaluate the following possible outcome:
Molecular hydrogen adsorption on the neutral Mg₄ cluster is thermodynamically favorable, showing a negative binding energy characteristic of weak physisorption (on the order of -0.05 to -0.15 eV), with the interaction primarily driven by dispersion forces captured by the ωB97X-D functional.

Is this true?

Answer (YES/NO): NO